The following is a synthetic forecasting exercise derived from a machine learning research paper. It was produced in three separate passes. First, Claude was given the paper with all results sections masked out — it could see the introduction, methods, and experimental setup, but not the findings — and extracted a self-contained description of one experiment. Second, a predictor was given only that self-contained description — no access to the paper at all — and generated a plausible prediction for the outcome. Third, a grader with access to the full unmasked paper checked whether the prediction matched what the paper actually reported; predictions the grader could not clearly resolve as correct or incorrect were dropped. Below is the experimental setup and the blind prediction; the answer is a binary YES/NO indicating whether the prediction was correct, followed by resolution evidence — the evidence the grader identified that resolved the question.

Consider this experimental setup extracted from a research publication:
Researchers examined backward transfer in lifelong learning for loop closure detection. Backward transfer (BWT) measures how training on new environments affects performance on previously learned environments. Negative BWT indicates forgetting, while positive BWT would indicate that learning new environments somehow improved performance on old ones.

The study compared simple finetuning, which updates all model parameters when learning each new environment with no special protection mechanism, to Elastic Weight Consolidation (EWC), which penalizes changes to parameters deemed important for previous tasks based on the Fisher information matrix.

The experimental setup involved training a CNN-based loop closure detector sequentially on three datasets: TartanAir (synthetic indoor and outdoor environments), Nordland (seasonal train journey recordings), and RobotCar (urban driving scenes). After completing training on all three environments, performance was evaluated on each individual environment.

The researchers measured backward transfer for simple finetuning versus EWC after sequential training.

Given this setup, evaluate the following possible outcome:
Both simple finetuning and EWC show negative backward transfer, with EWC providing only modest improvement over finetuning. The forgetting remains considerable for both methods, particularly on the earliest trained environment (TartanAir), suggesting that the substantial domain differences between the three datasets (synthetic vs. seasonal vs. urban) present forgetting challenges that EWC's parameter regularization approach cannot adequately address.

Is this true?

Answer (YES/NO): NO